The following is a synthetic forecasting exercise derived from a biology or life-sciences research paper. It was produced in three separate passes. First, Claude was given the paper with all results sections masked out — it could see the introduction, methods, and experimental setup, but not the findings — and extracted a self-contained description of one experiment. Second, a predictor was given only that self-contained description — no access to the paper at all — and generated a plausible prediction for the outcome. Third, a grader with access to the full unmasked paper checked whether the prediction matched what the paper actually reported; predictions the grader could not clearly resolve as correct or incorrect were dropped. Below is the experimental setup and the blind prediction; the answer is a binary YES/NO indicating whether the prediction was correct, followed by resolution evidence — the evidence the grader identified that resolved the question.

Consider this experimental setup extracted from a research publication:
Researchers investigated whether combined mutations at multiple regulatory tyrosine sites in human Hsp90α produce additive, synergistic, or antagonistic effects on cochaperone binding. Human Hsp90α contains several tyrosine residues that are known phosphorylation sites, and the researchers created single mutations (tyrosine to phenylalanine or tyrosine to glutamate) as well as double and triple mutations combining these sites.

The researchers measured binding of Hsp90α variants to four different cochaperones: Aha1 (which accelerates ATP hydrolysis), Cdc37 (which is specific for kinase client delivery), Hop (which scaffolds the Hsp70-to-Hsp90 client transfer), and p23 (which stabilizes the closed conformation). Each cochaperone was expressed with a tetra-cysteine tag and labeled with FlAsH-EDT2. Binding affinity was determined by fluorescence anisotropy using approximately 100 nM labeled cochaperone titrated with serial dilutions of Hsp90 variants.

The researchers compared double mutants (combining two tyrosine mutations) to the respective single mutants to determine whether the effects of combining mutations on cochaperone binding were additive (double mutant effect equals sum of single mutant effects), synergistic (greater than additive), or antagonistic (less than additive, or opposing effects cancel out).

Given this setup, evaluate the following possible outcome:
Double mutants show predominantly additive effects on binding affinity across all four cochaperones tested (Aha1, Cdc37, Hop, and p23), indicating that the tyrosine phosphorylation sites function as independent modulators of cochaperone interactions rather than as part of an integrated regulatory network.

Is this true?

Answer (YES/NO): NO